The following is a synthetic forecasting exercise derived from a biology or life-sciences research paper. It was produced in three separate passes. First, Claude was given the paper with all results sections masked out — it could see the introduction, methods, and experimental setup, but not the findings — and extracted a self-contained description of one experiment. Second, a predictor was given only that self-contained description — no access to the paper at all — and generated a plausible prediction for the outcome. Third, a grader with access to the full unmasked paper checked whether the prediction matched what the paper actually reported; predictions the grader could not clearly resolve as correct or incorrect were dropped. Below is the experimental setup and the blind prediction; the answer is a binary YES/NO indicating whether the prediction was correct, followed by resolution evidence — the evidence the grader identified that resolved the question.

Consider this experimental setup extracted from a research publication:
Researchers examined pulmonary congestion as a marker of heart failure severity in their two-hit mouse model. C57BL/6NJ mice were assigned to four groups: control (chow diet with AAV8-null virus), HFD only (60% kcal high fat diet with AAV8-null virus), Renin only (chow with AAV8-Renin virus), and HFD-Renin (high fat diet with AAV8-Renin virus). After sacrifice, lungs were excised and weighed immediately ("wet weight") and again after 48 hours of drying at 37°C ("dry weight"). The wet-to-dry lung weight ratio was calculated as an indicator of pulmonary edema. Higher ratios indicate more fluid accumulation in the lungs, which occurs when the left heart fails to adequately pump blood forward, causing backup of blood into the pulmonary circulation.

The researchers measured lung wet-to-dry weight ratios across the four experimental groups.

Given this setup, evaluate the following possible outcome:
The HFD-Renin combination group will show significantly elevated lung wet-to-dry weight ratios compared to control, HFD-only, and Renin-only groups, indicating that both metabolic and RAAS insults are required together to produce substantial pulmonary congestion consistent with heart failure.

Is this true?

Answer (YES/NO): NO